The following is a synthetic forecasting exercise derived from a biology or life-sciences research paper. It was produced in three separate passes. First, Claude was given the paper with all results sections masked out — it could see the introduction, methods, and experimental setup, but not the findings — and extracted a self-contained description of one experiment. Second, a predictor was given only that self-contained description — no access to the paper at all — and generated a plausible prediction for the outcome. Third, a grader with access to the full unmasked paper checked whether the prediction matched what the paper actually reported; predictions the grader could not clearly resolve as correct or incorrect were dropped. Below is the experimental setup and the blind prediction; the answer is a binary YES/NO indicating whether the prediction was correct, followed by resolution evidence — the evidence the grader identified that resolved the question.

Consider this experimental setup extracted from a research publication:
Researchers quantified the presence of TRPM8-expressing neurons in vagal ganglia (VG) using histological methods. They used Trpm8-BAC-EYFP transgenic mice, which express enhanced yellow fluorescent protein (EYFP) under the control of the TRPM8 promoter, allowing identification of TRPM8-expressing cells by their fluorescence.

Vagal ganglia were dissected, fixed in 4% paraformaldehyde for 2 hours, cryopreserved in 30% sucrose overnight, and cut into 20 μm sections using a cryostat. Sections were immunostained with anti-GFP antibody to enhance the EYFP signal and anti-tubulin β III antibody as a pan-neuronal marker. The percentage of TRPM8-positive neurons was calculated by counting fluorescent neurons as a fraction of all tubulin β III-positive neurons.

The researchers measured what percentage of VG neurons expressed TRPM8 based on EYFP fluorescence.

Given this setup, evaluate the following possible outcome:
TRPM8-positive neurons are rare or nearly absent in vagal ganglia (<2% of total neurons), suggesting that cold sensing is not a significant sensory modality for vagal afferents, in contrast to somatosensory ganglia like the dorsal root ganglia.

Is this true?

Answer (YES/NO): NO